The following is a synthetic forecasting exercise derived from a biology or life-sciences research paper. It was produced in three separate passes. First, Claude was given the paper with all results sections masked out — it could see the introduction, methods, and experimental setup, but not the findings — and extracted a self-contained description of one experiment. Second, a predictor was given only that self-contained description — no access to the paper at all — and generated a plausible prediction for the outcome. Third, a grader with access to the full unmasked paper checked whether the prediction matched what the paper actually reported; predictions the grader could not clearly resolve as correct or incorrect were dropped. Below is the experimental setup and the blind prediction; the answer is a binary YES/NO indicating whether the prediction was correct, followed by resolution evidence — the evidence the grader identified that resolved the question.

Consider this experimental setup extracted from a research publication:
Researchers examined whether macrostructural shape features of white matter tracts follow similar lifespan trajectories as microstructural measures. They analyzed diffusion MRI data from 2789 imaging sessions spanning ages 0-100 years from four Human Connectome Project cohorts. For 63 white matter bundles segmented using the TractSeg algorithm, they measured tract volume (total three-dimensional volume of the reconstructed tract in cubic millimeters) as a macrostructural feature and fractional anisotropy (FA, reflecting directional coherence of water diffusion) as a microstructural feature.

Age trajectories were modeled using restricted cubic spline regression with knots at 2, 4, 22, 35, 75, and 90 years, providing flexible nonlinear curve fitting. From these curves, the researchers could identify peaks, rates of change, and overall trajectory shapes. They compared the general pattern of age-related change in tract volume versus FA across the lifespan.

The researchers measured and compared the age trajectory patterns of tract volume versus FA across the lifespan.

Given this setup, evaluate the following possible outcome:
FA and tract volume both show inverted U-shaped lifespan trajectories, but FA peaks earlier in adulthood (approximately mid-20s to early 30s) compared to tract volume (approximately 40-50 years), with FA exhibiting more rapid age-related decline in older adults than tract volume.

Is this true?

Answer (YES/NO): NO